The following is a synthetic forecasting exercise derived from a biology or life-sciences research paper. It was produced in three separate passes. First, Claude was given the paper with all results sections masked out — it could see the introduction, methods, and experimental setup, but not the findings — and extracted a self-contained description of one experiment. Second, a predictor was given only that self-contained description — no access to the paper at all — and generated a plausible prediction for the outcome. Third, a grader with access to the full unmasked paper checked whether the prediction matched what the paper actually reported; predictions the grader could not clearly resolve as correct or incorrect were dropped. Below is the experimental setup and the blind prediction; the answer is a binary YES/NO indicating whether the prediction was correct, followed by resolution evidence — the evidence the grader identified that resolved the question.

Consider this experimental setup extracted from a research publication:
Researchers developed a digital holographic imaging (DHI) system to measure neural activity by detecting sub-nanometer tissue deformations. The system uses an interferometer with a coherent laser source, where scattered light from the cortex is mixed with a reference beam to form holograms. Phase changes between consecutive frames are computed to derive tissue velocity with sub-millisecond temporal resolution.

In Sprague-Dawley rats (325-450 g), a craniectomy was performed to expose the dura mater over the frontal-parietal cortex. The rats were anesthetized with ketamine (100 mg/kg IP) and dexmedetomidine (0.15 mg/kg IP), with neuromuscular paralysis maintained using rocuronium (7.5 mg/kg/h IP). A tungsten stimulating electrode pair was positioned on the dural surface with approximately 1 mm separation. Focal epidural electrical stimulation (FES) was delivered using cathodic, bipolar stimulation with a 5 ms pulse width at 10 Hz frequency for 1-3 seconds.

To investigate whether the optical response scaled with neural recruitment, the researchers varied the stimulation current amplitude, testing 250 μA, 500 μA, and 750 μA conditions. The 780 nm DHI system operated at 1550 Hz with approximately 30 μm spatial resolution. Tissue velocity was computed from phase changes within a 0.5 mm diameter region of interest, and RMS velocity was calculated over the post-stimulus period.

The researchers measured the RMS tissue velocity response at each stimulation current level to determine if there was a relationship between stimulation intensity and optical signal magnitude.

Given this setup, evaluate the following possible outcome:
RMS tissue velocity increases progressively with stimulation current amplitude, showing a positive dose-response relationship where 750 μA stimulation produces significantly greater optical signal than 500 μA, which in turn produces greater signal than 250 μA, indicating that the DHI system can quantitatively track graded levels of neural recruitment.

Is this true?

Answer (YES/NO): YES